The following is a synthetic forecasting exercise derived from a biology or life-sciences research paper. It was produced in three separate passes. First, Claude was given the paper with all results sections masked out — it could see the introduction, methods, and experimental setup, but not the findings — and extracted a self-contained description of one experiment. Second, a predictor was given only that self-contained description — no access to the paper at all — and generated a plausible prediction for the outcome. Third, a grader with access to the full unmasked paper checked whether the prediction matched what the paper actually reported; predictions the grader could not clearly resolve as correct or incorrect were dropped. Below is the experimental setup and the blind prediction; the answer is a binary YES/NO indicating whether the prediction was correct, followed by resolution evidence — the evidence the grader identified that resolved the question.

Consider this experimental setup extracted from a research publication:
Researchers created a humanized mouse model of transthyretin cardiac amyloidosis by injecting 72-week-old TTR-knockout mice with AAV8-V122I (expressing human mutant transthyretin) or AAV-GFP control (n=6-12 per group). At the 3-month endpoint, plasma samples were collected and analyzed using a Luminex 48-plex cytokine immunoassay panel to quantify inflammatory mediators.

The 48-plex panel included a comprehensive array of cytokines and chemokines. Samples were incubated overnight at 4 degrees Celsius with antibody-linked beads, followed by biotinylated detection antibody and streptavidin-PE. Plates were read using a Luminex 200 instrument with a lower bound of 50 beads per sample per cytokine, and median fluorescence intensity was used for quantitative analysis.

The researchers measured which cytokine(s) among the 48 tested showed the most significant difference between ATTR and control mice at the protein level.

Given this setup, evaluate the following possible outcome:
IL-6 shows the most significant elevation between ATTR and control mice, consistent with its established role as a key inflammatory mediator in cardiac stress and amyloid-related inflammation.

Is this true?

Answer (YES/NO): NO